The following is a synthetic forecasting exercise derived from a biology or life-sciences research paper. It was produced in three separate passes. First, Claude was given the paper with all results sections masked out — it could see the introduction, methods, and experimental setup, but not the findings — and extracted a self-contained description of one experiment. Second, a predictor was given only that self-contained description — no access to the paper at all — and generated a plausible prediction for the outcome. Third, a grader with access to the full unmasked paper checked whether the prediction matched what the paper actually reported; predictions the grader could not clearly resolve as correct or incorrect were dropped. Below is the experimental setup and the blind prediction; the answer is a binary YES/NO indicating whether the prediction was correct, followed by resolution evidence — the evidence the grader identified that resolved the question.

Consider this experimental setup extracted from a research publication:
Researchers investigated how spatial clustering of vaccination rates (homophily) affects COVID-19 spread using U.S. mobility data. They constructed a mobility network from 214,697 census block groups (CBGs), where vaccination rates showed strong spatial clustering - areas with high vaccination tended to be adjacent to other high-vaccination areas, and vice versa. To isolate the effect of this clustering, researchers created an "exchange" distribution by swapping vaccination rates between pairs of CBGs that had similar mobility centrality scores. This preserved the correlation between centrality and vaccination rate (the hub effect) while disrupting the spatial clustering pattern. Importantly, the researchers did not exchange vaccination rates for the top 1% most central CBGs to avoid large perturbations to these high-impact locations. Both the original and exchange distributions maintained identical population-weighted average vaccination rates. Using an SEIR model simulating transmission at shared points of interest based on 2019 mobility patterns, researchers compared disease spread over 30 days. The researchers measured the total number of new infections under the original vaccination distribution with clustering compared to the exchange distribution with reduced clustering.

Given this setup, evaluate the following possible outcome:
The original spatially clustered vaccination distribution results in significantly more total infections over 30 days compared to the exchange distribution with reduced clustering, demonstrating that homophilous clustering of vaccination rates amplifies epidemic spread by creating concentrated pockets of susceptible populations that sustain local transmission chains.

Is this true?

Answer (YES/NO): YES